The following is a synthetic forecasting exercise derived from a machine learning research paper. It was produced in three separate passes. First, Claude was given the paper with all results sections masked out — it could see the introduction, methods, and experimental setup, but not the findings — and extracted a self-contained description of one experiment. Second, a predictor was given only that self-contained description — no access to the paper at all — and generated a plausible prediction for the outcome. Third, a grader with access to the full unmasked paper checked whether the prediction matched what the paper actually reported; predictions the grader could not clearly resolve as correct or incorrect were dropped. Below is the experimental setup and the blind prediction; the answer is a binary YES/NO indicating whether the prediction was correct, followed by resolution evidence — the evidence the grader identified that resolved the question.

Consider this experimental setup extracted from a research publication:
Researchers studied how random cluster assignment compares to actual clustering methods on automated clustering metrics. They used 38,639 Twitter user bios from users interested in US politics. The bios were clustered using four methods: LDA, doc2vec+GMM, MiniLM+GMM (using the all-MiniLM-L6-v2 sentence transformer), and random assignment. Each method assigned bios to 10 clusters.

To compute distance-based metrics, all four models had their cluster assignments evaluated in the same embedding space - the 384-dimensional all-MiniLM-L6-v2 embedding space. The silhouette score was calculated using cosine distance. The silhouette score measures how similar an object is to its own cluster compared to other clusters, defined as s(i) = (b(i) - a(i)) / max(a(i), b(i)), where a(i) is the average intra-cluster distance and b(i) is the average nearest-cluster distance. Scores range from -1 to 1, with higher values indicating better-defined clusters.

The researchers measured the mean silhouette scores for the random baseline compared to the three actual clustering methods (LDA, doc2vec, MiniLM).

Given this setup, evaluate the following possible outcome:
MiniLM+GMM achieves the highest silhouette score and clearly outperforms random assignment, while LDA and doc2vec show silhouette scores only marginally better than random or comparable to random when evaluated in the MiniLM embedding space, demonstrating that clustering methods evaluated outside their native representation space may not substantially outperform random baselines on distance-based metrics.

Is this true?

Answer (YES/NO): NO